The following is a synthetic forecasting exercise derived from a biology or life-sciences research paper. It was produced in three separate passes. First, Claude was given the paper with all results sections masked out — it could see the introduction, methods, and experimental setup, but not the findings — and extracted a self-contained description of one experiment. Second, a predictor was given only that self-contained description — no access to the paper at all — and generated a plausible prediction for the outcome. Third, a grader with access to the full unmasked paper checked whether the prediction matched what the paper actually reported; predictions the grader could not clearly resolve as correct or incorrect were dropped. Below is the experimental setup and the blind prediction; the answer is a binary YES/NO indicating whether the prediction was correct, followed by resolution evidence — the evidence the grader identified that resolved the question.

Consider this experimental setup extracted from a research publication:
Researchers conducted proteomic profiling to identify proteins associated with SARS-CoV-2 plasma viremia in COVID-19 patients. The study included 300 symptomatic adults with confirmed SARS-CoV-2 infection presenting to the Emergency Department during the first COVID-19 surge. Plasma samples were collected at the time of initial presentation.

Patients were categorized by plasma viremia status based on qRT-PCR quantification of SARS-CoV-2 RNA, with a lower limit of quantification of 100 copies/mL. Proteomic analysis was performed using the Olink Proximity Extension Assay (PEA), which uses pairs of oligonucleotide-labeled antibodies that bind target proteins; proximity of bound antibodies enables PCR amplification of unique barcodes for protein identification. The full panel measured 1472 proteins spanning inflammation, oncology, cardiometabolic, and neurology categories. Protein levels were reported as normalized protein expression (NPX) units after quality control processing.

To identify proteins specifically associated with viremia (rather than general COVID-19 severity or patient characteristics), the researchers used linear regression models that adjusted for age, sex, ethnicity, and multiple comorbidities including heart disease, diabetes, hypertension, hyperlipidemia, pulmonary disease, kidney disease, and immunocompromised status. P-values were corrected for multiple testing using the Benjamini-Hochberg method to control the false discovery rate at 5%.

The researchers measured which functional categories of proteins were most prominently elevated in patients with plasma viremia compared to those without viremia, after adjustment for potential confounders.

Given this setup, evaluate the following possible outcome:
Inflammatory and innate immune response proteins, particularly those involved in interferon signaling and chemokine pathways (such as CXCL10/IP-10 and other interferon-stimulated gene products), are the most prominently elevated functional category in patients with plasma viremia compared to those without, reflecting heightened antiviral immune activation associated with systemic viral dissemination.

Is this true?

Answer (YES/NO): NO